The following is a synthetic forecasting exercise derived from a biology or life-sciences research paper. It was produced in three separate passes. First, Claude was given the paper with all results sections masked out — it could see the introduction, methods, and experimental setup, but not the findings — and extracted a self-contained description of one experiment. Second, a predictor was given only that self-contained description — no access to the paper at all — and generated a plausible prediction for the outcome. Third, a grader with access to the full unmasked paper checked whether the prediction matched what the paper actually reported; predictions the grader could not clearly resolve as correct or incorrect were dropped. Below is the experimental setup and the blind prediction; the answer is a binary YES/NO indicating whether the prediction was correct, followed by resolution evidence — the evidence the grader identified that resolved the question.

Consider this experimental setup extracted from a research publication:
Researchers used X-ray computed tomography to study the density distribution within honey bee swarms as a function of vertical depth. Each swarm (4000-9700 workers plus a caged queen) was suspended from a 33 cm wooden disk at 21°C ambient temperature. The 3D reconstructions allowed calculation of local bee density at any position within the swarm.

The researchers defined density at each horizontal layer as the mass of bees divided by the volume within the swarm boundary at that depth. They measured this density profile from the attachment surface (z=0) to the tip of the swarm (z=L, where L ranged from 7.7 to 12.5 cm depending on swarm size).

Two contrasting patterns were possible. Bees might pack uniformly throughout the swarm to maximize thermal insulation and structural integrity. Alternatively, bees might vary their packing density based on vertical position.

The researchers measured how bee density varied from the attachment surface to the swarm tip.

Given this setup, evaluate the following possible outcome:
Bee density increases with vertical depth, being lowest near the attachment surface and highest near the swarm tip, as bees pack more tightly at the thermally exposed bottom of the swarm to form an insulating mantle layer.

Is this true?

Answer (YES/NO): NO